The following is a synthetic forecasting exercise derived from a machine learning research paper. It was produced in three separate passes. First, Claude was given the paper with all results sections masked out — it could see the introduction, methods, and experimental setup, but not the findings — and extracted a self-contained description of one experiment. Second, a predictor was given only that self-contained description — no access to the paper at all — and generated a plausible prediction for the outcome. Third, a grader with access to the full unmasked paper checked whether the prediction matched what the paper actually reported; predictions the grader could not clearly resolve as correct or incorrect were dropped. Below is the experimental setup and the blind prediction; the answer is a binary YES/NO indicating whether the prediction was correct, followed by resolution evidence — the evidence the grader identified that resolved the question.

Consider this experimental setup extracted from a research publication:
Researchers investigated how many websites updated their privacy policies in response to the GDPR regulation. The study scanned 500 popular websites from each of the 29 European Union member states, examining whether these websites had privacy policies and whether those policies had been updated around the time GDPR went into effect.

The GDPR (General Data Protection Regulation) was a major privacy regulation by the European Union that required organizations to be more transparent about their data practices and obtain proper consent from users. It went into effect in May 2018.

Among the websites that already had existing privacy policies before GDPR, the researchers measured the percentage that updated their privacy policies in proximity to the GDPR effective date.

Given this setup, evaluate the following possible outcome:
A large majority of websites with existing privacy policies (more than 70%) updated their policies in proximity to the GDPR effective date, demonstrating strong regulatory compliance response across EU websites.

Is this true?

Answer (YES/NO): YES